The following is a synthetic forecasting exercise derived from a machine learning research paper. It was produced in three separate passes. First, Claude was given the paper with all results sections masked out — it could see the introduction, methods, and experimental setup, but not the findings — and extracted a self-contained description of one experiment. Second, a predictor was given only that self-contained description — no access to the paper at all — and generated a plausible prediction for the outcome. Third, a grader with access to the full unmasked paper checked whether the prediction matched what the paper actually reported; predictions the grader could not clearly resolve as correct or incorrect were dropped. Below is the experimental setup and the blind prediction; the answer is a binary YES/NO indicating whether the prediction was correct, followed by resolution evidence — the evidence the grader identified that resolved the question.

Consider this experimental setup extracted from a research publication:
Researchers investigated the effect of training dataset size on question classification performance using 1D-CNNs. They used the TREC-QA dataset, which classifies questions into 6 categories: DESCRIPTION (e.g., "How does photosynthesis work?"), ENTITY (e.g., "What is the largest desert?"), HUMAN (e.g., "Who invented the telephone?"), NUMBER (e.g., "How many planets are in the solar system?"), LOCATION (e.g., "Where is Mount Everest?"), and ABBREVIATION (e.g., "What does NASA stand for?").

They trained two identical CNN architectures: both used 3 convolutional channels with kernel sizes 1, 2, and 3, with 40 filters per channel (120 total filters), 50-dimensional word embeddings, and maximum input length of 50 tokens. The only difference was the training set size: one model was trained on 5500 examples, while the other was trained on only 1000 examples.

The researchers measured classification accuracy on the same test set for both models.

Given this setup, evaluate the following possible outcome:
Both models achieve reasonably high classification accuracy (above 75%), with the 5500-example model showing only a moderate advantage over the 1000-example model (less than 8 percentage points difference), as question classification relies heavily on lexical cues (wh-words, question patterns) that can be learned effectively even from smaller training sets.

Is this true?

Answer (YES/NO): NO